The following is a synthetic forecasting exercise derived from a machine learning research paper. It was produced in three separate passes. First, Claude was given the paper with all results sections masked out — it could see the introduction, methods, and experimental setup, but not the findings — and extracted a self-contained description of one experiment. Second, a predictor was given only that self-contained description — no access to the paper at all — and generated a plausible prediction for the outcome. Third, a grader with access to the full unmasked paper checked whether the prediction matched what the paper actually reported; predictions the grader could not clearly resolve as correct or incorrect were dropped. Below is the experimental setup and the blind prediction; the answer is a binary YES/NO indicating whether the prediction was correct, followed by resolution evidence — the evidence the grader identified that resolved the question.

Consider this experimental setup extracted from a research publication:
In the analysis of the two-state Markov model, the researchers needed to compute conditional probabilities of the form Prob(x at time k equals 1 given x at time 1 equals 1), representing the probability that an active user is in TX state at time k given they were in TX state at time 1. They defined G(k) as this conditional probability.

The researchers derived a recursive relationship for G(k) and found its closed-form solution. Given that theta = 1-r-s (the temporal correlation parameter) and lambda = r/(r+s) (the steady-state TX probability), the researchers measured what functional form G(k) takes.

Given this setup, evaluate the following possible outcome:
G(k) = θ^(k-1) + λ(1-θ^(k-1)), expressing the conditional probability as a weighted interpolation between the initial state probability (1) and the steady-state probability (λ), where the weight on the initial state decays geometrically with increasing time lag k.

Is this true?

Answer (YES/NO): YES